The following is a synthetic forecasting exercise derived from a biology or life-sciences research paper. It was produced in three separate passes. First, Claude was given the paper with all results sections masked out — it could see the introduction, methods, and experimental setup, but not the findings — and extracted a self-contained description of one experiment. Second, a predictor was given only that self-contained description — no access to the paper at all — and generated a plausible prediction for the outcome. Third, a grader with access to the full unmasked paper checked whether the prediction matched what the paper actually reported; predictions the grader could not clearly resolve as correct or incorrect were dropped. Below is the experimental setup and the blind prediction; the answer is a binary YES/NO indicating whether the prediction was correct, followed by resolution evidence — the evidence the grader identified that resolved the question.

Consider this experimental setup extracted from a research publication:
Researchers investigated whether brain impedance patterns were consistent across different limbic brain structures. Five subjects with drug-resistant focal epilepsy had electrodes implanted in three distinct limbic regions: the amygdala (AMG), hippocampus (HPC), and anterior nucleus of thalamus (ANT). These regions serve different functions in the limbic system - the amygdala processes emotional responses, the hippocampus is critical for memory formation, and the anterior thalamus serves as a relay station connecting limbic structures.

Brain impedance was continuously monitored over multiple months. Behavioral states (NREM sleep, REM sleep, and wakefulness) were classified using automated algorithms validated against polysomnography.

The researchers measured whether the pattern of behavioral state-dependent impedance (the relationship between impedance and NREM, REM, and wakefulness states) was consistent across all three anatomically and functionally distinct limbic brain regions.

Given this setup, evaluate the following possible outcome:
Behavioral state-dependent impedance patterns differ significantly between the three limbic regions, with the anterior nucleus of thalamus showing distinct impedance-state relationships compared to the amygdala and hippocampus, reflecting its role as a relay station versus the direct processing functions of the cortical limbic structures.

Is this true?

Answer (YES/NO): NO